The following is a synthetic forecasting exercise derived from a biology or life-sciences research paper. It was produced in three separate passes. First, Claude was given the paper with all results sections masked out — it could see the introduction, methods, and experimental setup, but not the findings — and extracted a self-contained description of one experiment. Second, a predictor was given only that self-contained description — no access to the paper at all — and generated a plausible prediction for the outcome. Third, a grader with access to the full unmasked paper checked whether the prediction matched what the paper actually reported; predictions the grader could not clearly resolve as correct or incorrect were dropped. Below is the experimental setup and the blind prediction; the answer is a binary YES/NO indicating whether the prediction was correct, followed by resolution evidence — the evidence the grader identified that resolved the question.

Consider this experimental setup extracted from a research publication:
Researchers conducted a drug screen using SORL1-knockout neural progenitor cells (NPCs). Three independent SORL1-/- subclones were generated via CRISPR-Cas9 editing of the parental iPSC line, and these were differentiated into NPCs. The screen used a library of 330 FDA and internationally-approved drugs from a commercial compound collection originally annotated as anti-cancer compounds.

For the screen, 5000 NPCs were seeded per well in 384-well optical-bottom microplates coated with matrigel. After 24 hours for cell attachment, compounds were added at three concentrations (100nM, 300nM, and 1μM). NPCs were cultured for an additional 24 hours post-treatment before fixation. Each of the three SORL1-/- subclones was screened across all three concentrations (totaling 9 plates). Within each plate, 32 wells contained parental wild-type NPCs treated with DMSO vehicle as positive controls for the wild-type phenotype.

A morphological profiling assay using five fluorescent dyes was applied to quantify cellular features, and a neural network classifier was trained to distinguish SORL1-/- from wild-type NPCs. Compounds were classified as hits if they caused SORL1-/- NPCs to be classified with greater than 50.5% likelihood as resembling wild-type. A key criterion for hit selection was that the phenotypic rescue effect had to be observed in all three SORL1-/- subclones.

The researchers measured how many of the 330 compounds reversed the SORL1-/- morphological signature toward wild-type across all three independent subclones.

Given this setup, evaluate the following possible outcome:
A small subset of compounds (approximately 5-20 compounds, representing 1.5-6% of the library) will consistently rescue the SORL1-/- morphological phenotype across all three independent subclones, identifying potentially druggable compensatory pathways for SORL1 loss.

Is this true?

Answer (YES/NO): YES